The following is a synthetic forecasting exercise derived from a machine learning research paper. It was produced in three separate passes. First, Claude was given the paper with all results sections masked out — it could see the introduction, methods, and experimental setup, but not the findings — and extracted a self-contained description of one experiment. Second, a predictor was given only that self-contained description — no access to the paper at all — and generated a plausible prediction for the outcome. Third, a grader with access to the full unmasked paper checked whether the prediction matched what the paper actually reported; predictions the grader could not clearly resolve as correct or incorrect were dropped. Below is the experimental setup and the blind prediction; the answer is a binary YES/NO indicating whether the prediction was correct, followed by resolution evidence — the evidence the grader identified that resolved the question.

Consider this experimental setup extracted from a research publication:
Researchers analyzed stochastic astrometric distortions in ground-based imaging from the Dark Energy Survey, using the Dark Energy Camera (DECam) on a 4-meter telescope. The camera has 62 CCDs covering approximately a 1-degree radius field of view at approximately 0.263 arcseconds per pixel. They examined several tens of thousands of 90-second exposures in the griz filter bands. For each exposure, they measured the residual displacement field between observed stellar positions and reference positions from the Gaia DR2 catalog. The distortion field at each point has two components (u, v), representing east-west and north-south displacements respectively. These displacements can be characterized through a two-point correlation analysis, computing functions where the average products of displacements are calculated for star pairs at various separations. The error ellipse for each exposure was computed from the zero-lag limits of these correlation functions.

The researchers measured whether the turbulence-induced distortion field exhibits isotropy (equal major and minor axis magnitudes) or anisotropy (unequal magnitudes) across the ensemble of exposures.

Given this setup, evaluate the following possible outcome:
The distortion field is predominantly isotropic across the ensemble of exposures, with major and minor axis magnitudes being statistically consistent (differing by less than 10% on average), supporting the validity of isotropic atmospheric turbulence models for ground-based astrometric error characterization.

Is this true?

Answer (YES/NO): NO